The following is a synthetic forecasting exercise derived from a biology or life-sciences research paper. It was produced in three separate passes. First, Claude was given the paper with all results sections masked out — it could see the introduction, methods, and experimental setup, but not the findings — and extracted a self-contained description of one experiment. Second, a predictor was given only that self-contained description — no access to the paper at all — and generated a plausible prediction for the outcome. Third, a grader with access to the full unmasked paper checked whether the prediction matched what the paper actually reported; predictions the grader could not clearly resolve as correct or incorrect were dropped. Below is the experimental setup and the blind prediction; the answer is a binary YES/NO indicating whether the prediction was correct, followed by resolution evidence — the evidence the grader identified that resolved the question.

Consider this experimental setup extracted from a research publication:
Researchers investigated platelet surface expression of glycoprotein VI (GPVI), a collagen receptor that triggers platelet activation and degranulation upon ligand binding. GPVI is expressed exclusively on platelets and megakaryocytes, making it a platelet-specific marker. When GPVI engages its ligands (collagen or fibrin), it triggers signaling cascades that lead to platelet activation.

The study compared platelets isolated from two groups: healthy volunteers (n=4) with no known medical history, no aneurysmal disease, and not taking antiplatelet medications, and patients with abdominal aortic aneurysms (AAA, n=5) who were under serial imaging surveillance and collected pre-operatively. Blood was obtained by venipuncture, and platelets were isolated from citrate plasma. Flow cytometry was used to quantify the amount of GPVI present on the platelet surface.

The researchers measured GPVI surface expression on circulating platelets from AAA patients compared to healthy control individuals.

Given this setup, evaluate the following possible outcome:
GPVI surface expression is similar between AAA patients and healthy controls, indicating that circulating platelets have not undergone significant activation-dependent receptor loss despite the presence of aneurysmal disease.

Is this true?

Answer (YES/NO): NO